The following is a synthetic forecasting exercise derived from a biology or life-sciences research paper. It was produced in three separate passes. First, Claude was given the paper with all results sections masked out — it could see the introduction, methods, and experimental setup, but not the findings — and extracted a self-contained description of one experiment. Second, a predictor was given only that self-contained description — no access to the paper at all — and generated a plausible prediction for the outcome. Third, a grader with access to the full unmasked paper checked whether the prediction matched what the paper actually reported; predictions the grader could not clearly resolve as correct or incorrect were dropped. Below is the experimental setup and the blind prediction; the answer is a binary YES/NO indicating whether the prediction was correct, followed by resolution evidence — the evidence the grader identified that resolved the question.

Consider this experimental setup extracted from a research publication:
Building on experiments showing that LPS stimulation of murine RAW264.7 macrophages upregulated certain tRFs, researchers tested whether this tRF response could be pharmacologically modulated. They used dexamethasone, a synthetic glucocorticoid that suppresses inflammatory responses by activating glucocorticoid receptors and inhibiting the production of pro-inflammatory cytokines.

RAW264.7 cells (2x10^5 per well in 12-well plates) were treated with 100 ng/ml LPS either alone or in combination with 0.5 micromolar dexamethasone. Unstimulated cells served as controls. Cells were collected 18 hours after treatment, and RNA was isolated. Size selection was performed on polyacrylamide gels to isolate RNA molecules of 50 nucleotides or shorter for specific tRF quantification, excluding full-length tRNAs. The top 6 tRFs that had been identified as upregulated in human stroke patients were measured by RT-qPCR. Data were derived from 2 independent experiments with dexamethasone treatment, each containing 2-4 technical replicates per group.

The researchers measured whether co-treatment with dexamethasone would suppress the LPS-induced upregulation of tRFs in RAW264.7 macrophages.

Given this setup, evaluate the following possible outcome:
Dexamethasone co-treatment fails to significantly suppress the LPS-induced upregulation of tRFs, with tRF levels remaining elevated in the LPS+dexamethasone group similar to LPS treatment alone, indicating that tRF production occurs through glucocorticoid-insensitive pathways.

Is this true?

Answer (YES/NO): NO